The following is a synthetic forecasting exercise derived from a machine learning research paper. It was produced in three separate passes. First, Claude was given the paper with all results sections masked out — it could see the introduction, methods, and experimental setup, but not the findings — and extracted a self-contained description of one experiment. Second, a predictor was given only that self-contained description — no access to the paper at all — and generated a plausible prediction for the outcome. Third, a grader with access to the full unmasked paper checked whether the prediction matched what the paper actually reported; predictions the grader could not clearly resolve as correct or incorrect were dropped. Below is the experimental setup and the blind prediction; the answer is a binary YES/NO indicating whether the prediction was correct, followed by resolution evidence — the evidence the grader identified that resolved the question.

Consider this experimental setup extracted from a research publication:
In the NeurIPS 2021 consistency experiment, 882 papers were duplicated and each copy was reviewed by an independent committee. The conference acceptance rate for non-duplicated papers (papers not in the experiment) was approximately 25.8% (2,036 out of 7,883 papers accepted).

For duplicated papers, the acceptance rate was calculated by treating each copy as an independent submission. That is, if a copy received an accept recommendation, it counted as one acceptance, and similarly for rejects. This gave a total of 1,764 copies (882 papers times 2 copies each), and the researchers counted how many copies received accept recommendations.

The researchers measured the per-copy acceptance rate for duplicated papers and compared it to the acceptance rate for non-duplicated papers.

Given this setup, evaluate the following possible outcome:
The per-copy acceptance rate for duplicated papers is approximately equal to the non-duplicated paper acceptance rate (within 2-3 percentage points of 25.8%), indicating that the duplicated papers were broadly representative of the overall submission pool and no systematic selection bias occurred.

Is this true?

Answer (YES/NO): NO